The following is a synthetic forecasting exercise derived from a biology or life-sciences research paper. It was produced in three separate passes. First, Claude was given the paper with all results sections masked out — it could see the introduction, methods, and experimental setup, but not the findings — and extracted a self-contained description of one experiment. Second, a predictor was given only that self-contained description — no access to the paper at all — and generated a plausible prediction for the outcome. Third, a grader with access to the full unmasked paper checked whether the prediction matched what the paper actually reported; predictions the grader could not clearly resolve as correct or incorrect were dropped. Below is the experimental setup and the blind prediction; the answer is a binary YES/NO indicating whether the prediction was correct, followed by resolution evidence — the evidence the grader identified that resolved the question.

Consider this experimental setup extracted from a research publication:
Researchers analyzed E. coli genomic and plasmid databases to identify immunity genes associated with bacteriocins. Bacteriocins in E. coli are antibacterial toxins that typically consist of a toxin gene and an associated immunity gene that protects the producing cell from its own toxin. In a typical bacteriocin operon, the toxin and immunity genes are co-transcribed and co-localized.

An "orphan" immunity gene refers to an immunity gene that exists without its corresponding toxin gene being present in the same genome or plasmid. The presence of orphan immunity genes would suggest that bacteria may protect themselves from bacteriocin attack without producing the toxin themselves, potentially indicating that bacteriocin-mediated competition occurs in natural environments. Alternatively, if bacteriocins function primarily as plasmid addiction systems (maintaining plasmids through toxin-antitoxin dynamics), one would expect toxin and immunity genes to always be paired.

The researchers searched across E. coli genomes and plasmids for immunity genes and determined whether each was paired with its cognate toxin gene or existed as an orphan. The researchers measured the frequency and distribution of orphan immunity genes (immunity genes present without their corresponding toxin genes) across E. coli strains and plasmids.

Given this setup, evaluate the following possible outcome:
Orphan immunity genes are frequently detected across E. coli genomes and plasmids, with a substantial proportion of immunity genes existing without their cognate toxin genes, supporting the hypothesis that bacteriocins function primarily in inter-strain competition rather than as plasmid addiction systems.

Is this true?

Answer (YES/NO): YES